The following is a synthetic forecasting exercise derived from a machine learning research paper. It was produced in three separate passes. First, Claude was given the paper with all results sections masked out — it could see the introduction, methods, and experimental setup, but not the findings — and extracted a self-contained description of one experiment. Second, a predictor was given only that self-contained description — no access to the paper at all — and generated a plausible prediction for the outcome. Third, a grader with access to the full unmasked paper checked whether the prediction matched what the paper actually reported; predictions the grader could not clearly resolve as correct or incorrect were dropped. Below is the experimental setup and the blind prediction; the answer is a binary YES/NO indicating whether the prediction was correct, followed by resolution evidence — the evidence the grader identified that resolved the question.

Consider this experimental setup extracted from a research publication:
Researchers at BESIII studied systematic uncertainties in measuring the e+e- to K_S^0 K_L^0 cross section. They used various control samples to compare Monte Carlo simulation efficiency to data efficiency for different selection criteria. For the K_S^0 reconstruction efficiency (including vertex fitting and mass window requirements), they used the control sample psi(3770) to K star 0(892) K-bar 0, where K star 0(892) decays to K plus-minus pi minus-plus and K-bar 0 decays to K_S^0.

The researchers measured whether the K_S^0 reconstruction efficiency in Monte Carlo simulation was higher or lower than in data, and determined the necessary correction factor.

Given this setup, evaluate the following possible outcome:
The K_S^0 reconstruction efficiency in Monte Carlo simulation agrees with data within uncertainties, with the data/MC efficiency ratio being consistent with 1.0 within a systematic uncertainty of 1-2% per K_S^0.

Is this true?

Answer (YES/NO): NO